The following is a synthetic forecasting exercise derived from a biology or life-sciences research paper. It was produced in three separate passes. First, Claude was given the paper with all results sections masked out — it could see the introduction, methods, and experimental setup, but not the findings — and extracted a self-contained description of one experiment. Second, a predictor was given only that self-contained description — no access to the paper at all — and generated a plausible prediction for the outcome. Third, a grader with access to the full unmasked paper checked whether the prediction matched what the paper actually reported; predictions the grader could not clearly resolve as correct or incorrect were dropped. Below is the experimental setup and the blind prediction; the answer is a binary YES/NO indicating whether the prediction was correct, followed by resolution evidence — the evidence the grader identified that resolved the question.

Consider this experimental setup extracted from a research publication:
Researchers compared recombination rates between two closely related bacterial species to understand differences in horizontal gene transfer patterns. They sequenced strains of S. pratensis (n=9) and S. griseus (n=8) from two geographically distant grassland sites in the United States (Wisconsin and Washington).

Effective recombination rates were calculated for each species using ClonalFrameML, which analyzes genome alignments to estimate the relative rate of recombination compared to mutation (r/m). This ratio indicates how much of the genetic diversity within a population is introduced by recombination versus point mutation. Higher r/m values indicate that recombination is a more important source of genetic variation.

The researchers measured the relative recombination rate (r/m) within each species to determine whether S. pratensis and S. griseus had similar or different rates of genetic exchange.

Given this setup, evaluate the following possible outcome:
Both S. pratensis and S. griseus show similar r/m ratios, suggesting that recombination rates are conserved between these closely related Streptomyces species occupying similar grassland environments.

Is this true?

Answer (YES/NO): NO